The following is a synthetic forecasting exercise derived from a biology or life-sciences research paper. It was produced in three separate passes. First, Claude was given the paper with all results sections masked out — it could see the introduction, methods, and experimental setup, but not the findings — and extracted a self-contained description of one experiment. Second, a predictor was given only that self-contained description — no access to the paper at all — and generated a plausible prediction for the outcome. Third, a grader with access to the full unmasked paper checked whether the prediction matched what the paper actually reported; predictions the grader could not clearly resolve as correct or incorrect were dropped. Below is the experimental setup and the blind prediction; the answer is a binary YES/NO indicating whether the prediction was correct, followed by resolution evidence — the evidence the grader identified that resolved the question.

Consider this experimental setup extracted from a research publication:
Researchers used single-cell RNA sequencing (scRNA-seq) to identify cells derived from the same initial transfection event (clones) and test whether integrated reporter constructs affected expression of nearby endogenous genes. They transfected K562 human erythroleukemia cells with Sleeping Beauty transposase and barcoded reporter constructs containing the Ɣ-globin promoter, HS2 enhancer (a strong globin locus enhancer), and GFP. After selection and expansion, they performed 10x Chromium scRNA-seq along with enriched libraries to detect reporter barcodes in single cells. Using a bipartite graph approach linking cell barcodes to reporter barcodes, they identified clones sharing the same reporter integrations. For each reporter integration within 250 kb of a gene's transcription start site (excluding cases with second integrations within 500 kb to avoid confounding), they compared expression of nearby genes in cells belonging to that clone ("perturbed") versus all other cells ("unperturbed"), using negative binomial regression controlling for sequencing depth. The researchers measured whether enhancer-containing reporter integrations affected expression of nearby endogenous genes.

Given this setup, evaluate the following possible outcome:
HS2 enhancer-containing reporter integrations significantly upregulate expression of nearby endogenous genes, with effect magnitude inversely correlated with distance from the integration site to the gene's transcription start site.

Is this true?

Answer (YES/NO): NO